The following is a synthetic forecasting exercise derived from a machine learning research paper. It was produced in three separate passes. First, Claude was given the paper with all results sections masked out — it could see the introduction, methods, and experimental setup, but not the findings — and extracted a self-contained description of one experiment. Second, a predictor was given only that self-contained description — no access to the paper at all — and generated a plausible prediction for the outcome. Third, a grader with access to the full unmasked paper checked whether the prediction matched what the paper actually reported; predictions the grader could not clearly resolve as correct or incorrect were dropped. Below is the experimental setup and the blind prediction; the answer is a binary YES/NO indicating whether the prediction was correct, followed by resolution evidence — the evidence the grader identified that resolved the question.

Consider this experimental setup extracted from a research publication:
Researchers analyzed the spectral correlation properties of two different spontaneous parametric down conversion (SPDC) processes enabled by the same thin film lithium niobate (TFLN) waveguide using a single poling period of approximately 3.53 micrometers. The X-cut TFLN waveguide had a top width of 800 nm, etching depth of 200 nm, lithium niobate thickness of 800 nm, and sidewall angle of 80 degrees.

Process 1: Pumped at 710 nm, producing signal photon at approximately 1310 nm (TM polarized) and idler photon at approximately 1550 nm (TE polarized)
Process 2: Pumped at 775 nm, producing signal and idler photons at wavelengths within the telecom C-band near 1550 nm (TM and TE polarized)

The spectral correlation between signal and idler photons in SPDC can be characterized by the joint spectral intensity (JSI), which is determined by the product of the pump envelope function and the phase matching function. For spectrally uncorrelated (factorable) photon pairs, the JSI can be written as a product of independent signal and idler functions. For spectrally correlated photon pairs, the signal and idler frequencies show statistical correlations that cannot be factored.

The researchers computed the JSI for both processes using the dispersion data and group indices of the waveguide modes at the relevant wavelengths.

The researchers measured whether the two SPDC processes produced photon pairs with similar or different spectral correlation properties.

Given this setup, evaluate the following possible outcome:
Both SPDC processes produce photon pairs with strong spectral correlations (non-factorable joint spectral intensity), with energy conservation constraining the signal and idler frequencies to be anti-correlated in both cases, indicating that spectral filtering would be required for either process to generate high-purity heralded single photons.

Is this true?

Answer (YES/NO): NO